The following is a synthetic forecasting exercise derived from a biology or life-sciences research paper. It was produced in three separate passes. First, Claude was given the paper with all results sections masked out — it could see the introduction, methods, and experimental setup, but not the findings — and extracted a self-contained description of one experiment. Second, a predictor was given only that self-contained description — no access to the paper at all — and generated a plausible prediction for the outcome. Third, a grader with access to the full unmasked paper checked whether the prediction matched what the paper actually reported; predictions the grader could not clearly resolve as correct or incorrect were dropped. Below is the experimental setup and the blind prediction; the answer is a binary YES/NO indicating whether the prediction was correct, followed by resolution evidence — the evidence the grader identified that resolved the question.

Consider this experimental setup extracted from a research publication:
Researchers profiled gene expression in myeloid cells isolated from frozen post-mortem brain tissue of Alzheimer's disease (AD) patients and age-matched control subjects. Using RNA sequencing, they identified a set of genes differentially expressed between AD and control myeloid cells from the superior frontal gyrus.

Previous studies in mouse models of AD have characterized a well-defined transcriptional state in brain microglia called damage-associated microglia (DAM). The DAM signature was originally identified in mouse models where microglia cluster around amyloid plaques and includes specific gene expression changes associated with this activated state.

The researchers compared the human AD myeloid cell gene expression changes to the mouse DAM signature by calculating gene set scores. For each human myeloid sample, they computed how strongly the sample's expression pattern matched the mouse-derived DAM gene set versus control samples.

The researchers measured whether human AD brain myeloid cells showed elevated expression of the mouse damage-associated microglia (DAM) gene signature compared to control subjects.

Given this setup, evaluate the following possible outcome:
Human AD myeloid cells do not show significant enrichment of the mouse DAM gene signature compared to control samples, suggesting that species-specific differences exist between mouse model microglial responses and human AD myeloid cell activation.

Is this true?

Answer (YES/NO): YES